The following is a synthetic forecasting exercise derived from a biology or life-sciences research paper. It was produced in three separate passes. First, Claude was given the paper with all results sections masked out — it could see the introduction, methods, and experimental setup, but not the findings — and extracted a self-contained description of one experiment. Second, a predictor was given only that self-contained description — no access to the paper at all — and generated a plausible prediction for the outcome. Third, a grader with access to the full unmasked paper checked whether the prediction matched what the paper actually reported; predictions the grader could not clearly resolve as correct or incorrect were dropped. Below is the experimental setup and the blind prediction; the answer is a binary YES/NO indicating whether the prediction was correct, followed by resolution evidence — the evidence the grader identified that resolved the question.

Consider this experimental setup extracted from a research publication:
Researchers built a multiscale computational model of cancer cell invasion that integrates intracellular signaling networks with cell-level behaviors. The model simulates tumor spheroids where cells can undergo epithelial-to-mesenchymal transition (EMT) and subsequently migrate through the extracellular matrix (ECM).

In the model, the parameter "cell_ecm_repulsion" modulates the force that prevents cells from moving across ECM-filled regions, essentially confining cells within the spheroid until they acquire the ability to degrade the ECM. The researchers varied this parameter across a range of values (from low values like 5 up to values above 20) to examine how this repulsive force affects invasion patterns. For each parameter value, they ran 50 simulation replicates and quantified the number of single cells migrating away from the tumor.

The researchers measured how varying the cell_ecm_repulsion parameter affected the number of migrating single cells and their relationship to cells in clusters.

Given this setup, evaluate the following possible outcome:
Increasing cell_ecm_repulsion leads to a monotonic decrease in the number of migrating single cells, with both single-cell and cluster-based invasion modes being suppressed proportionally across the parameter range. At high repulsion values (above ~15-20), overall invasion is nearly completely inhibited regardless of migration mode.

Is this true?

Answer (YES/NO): NO